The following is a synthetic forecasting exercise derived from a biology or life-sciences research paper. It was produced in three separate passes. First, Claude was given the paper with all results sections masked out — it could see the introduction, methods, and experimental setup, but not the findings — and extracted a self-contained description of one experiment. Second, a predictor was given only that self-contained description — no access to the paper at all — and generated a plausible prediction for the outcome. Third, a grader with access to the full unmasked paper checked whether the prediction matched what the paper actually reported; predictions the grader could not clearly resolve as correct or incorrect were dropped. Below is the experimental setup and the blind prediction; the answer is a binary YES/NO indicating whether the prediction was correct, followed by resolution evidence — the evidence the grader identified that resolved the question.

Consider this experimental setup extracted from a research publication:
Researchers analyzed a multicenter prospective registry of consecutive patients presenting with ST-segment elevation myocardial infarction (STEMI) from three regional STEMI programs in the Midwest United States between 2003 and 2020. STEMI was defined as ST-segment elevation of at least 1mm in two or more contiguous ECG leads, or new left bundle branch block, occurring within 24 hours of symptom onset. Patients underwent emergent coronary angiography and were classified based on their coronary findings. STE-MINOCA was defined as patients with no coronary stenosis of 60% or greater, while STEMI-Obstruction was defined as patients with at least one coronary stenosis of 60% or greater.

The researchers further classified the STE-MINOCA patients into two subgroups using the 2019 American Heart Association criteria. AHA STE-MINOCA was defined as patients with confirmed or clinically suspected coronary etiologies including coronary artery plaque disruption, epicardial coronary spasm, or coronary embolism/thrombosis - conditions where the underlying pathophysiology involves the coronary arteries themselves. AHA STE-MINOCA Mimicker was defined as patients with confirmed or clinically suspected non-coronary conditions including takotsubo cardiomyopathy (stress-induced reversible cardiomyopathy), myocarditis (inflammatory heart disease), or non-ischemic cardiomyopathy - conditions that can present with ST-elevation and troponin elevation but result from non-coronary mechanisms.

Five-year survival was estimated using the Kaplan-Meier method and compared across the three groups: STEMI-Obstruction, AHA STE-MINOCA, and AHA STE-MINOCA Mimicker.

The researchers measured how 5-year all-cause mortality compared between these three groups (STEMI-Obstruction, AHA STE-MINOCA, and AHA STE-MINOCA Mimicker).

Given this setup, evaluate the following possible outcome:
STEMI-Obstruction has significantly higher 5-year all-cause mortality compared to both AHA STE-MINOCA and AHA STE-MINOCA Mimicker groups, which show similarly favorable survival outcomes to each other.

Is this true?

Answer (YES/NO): NO